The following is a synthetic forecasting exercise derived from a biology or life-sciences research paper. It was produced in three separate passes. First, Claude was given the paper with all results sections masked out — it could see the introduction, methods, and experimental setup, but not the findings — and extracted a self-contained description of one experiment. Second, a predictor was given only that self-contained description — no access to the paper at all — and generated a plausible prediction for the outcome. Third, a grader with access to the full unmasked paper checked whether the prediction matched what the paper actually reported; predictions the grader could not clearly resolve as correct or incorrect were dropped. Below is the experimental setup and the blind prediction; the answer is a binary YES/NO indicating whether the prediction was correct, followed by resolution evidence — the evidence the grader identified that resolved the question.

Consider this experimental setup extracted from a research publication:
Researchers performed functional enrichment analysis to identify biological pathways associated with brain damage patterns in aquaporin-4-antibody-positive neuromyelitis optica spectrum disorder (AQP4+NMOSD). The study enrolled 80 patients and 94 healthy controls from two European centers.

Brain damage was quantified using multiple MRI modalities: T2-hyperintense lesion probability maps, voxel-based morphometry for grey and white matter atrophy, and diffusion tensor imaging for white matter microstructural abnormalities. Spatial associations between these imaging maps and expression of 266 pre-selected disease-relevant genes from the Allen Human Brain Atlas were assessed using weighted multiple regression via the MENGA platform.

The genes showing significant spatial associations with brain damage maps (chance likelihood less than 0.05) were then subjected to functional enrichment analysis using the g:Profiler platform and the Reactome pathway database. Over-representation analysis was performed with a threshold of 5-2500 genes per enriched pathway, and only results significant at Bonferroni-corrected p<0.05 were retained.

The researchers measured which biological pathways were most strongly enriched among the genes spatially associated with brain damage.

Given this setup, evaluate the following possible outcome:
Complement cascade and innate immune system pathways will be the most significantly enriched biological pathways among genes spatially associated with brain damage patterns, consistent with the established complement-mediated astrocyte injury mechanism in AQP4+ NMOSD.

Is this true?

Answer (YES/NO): YES